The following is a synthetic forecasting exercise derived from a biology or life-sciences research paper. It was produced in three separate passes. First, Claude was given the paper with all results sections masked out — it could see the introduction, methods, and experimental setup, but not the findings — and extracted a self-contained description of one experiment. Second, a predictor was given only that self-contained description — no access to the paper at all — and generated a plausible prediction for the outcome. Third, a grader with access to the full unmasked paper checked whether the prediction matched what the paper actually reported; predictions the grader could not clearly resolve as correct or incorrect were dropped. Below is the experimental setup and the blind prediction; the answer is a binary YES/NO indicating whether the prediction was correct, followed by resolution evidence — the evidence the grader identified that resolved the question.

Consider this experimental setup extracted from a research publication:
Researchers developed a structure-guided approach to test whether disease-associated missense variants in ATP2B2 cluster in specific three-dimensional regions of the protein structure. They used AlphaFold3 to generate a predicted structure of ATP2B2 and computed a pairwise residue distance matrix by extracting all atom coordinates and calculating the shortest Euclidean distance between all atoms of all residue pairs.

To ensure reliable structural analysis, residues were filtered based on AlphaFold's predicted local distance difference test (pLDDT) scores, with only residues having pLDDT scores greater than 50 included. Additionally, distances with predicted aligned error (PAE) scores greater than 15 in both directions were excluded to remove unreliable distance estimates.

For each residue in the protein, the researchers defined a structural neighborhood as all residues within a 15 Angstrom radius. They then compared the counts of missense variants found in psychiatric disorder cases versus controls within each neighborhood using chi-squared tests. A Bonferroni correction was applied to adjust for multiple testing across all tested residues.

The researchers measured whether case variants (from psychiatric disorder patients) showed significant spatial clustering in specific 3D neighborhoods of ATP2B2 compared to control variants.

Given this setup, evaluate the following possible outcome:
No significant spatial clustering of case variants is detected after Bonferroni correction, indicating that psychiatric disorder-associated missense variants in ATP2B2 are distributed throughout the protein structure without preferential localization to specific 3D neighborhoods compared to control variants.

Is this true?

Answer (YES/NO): NO